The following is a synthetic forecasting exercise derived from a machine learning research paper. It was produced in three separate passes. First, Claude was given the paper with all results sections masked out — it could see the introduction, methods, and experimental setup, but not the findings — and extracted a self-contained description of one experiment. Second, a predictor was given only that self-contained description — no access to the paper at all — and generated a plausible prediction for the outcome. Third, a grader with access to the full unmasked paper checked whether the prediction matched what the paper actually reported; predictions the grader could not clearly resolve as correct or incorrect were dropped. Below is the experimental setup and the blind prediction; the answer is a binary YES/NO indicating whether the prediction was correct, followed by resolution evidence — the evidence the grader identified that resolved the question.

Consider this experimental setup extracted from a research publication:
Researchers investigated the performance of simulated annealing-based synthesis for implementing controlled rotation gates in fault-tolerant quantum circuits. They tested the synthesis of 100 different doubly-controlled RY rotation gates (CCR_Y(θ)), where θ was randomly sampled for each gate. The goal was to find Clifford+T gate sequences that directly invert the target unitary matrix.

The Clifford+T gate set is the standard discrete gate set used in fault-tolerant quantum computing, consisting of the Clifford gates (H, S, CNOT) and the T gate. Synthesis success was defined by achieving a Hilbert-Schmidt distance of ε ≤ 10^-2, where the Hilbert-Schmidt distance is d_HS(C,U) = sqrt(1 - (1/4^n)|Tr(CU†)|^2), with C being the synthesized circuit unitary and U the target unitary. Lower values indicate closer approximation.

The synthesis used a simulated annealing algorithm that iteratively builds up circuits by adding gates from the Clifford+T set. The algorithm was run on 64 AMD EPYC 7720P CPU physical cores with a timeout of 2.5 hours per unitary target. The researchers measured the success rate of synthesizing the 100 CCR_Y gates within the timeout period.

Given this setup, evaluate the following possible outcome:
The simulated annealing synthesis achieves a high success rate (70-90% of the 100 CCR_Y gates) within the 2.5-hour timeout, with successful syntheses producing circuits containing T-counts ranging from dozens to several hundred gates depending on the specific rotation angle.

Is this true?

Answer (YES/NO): NO